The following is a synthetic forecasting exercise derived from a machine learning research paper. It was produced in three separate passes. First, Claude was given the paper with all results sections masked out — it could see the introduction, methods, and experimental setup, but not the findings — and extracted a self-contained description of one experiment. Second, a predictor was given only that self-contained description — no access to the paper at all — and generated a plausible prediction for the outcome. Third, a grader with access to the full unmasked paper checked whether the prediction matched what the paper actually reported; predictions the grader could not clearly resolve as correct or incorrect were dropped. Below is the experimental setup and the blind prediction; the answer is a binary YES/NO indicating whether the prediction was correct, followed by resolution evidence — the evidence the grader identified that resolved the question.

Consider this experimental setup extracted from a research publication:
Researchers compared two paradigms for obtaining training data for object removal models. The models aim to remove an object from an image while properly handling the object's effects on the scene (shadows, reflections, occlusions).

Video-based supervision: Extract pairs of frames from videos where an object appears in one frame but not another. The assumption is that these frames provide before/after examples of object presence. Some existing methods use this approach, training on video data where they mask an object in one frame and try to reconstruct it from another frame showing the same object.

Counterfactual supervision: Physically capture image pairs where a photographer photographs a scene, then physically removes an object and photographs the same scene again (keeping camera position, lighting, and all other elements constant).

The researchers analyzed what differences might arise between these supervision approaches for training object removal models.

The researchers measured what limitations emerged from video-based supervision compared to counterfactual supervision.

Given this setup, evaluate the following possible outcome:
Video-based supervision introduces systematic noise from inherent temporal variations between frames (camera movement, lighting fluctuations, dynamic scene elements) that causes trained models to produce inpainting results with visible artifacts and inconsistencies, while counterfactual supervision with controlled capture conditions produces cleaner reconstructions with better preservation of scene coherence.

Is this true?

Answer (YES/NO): NO